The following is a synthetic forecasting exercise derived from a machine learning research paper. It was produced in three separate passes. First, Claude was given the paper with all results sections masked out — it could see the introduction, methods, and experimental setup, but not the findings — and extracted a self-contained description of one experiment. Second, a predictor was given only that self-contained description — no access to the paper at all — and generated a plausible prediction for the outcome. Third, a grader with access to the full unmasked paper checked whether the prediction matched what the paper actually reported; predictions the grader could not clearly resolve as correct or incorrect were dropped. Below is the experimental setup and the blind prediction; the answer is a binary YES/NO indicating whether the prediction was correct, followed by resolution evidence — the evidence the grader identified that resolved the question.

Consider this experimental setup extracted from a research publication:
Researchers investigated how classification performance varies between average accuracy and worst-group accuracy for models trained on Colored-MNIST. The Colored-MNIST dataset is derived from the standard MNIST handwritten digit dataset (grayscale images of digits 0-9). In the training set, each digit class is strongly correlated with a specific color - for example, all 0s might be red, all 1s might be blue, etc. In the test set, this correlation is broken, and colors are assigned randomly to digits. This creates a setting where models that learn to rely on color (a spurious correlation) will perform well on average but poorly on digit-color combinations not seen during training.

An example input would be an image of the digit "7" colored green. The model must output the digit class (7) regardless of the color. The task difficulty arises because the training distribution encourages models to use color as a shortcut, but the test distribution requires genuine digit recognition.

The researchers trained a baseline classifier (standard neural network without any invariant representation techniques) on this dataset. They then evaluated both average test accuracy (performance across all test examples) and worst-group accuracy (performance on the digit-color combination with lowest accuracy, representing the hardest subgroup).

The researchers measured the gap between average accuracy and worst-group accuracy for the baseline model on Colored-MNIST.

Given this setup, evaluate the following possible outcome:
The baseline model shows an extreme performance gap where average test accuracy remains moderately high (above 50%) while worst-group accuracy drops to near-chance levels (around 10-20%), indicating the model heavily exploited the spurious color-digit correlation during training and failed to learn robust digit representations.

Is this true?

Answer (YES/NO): NO